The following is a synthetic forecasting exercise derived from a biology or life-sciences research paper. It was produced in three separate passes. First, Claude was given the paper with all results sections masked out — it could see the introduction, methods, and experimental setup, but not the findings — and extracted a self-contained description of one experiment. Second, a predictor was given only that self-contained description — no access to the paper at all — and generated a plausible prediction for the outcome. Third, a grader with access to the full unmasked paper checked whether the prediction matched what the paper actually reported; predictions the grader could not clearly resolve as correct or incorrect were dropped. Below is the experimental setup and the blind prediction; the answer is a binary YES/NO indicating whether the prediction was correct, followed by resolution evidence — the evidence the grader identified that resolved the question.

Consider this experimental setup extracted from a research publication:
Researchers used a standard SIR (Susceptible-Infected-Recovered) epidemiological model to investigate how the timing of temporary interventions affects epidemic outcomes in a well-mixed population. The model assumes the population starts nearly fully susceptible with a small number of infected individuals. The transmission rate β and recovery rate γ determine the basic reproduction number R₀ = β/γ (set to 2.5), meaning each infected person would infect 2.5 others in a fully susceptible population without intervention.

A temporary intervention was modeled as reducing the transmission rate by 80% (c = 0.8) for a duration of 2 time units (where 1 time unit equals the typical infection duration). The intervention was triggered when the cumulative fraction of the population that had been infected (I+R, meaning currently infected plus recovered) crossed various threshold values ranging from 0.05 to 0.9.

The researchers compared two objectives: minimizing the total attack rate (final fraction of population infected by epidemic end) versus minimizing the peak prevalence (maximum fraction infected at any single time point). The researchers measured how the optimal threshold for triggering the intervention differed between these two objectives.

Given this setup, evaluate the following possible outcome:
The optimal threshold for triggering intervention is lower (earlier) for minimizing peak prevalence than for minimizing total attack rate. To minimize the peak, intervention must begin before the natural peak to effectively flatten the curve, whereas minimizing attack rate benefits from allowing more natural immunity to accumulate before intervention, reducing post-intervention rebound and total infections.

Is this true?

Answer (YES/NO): YES